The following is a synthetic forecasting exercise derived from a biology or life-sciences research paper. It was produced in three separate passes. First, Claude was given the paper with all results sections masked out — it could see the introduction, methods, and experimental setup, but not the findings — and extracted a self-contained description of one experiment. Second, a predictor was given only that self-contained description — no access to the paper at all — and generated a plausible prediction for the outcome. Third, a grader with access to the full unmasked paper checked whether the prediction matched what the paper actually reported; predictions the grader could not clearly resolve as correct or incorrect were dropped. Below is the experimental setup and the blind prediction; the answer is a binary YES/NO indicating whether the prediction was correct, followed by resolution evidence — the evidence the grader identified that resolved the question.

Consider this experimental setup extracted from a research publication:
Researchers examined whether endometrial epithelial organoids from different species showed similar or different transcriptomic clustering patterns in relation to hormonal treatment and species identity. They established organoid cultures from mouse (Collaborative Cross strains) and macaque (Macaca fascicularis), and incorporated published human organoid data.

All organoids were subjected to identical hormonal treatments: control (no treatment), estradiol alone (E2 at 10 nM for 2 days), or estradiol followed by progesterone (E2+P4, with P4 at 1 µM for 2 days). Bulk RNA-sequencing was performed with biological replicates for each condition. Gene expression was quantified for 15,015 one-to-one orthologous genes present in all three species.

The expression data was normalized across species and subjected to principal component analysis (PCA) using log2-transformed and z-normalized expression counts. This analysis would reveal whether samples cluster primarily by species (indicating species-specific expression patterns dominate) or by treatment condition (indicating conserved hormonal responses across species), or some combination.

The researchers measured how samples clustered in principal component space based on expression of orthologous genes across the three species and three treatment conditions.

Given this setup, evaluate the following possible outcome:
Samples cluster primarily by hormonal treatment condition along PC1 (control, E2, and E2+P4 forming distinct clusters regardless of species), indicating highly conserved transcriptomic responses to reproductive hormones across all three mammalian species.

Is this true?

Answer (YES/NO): NO